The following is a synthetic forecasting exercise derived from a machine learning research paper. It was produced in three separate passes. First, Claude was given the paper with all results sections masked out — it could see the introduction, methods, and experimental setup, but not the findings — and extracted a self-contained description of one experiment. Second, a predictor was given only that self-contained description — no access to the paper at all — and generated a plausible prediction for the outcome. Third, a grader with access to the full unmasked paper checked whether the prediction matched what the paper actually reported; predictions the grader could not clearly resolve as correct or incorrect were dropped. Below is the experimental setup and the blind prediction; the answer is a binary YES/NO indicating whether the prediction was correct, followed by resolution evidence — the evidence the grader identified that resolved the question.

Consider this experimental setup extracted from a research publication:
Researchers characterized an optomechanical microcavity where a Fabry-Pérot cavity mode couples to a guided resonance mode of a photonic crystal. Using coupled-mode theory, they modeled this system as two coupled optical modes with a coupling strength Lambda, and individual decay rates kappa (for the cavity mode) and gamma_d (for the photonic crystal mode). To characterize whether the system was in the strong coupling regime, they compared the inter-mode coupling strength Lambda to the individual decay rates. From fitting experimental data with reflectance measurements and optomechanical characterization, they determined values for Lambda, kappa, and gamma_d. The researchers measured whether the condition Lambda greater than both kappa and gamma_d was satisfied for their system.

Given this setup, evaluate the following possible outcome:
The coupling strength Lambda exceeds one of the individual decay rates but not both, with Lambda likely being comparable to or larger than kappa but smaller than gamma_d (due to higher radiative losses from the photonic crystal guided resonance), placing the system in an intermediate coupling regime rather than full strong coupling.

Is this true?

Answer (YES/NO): NO